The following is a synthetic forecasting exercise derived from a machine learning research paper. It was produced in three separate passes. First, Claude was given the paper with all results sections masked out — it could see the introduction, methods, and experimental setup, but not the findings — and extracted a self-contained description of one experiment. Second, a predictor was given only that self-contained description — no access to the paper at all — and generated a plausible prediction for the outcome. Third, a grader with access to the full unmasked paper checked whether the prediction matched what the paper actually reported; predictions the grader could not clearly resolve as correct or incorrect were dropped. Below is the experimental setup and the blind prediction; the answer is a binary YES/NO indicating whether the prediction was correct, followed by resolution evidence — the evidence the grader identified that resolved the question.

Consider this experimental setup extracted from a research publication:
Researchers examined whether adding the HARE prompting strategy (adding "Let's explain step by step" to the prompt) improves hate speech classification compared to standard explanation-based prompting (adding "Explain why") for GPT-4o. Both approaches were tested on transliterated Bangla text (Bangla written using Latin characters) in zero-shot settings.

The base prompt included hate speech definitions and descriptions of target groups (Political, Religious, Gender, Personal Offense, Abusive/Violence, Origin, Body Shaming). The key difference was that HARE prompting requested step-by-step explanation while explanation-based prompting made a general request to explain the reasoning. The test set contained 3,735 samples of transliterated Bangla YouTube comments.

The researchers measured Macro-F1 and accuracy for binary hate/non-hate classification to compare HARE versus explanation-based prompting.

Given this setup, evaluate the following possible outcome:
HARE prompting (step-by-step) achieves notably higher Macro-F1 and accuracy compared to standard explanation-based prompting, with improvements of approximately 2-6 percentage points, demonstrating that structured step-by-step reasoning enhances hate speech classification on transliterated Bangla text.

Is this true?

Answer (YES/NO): NO